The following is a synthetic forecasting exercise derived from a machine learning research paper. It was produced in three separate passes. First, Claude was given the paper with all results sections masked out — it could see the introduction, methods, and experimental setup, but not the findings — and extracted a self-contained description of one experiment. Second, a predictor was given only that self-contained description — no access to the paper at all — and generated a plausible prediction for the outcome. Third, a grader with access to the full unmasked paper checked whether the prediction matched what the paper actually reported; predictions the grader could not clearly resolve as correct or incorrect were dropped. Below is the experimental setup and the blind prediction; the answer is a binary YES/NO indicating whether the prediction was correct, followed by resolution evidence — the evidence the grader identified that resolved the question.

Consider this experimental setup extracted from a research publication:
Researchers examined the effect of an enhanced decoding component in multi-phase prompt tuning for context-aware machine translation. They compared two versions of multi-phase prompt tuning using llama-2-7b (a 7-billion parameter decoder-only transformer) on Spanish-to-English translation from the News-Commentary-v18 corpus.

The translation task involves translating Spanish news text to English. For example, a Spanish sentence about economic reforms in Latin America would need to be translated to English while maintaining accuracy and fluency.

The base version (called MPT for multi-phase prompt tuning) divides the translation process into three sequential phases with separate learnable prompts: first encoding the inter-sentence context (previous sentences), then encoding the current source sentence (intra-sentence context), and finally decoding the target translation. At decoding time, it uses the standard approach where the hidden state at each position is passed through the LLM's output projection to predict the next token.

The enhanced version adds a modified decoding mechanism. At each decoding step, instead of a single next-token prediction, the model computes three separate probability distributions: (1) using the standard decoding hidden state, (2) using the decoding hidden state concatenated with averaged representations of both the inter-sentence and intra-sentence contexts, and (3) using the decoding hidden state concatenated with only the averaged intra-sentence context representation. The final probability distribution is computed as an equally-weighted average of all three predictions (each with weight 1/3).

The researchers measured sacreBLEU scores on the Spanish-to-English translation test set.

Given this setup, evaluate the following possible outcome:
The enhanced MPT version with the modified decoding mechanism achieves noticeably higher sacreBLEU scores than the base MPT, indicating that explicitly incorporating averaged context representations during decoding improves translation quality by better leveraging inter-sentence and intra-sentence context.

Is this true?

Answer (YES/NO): YES